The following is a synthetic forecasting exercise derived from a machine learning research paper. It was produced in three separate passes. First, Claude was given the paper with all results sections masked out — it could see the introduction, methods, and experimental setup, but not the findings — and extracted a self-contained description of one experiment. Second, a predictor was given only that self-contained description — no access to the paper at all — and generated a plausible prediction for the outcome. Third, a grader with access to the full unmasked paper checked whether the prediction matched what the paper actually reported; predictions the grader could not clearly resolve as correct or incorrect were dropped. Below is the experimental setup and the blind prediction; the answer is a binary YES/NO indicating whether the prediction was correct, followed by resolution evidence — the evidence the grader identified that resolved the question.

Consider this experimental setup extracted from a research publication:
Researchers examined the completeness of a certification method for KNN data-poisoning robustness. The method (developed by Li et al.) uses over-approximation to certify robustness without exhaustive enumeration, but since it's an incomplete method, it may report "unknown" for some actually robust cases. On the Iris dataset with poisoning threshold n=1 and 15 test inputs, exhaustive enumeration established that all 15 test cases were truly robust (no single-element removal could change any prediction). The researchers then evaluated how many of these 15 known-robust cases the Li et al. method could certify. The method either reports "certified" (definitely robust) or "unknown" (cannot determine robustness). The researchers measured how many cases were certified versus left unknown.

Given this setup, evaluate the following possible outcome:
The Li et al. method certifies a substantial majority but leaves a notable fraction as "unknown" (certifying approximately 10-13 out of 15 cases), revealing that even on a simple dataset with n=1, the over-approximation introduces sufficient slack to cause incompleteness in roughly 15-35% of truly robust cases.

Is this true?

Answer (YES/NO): NO